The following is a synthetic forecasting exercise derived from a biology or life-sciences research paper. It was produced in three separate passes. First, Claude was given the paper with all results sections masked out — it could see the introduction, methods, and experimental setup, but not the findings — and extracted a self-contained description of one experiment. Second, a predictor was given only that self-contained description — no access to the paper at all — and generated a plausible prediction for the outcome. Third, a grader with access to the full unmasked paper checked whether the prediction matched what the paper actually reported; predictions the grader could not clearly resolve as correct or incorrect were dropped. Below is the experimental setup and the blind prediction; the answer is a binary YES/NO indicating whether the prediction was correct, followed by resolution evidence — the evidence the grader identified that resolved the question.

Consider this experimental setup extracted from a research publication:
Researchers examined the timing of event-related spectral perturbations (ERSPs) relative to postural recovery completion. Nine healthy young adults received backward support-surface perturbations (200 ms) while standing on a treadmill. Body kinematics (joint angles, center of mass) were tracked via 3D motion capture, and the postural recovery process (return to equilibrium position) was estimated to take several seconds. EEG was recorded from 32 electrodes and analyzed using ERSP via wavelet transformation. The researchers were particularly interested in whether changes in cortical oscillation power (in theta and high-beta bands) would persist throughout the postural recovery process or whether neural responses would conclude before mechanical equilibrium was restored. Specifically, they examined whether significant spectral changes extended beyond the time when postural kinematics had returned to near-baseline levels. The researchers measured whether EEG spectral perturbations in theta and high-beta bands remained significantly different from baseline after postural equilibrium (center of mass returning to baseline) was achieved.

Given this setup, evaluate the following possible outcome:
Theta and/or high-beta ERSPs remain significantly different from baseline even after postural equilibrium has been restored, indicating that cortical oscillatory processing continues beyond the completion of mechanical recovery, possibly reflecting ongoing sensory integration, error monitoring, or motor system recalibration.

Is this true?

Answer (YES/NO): YES